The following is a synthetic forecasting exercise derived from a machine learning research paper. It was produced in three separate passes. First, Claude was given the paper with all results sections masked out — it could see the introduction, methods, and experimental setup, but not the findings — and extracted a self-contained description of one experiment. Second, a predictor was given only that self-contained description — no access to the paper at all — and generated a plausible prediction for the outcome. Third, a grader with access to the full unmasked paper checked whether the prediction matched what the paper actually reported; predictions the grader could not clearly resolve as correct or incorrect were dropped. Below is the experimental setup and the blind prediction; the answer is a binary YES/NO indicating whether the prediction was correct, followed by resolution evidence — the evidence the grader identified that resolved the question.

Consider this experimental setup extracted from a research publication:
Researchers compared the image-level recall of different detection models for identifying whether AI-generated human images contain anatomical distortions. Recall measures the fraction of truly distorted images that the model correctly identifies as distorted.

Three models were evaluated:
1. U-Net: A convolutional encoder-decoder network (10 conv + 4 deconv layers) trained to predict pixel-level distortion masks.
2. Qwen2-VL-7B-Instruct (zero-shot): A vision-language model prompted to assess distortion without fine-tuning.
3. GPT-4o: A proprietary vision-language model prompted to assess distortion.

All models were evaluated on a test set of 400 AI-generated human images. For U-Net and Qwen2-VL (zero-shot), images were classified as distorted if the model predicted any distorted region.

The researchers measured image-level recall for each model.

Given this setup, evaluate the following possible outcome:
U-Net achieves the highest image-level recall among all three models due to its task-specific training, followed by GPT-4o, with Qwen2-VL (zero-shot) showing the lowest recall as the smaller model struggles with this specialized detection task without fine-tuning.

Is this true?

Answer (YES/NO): NO